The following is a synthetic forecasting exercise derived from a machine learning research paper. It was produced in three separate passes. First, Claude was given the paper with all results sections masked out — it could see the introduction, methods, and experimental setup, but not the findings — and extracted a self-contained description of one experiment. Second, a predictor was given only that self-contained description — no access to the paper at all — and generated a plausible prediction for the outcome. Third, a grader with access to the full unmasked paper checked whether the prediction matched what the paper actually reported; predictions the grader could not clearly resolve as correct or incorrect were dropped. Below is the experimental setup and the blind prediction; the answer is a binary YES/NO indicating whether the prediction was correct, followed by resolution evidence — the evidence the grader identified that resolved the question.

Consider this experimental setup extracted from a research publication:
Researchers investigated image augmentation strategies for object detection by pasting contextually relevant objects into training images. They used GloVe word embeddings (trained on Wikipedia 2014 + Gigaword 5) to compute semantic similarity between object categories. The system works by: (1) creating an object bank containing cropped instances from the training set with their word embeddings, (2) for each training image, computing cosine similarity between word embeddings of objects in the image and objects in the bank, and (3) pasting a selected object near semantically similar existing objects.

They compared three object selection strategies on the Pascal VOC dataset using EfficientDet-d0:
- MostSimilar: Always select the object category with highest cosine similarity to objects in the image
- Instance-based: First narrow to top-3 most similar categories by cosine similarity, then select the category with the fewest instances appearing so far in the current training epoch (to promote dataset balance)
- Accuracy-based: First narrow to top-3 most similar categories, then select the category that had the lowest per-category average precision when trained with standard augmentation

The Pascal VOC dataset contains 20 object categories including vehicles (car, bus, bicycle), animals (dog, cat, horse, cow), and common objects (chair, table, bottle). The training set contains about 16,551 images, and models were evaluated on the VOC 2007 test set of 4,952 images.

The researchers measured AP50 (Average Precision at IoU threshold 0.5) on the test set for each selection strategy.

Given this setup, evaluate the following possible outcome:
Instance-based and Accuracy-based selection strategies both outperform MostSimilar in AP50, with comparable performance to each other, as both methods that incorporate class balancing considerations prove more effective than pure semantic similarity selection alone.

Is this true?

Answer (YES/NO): YES